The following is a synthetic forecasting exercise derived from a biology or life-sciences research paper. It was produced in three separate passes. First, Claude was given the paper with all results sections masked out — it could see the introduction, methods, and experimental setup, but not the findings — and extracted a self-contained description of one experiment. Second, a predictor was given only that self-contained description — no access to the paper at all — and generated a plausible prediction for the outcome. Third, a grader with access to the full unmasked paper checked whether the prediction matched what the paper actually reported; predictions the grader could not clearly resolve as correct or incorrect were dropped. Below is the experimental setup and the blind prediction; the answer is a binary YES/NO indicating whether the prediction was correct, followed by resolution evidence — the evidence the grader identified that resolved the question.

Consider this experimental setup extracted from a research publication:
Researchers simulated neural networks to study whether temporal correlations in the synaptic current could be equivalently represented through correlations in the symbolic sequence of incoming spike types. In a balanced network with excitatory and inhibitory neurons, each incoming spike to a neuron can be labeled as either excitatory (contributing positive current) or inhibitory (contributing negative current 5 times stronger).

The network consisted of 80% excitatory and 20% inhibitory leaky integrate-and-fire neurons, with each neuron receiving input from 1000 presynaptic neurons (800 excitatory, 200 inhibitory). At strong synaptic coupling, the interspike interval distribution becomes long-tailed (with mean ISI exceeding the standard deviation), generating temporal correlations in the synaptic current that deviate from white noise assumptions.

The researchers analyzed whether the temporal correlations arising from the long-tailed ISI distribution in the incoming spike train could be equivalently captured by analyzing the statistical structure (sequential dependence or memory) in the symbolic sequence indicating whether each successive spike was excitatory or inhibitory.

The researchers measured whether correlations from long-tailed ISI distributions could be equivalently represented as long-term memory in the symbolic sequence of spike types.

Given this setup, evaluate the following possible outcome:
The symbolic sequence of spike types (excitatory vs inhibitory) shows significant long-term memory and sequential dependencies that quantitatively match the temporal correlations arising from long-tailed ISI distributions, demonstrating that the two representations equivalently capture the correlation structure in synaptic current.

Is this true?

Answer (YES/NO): YES